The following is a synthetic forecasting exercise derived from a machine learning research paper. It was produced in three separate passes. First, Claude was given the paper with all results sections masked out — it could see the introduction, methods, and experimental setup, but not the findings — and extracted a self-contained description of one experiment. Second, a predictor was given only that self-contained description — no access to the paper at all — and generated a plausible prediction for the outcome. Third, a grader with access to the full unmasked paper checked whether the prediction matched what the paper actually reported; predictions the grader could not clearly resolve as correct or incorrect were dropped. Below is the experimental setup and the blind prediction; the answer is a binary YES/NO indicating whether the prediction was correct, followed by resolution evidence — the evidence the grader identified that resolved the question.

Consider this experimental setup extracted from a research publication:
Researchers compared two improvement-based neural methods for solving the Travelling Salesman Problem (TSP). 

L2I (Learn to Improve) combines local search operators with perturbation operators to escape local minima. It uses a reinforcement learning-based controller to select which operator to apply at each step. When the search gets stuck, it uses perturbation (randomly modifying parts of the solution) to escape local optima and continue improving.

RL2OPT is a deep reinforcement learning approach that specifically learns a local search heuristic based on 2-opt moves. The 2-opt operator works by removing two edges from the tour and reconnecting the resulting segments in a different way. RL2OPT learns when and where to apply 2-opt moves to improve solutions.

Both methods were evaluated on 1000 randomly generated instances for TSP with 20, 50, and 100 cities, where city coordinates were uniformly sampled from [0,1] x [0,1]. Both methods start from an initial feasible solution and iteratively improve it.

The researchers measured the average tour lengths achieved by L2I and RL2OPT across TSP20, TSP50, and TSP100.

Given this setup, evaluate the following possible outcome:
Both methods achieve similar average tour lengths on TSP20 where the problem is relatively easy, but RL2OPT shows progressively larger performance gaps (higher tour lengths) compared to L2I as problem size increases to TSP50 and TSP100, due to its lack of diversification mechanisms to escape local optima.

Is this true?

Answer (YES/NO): NO